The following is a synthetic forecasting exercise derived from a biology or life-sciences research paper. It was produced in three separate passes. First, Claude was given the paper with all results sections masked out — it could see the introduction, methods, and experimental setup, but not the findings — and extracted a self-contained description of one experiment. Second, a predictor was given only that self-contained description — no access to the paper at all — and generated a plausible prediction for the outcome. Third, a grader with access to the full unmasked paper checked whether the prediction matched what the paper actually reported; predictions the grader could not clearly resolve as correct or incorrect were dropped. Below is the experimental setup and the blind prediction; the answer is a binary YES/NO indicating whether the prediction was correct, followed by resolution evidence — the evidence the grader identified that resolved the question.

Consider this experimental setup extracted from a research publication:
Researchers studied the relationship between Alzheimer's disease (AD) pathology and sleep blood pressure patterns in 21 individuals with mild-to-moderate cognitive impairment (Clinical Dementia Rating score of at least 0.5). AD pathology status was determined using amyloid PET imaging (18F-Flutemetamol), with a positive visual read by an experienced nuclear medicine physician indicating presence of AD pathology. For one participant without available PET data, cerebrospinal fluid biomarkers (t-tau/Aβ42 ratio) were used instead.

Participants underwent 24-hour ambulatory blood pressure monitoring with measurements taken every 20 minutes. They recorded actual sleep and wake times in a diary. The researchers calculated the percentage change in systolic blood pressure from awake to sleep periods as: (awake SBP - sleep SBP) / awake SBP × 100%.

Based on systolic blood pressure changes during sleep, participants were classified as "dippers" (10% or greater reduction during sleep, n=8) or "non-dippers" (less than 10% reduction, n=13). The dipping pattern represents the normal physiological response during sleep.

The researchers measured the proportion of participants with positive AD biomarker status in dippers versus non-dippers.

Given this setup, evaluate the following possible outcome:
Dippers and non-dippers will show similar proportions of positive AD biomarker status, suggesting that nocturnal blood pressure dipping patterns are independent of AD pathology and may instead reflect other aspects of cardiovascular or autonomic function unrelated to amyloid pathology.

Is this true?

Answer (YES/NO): NO